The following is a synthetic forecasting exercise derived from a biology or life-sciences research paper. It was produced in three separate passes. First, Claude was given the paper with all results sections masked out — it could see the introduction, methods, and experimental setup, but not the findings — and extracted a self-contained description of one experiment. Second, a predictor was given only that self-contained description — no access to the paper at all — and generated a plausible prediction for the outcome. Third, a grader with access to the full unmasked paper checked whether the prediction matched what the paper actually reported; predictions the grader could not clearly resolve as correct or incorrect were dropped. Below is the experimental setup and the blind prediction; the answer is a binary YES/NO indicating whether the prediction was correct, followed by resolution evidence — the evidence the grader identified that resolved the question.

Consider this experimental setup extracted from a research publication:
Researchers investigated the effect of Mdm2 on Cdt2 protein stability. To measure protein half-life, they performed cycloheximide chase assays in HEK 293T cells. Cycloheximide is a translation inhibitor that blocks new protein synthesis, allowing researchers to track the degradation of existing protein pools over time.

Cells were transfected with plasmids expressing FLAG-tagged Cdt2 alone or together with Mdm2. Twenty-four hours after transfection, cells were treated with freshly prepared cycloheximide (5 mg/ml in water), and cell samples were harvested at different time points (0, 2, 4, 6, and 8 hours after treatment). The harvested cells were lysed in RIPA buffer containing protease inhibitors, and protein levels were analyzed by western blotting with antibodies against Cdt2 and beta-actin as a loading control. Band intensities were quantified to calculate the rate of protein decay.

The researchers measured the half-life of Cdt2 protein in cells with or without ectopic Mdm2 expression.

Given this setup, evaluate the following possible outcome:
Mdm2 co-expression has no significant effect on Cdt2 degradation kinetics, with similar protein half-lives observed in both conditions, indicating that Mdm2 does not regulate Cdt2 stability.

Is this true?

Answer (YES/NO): NO